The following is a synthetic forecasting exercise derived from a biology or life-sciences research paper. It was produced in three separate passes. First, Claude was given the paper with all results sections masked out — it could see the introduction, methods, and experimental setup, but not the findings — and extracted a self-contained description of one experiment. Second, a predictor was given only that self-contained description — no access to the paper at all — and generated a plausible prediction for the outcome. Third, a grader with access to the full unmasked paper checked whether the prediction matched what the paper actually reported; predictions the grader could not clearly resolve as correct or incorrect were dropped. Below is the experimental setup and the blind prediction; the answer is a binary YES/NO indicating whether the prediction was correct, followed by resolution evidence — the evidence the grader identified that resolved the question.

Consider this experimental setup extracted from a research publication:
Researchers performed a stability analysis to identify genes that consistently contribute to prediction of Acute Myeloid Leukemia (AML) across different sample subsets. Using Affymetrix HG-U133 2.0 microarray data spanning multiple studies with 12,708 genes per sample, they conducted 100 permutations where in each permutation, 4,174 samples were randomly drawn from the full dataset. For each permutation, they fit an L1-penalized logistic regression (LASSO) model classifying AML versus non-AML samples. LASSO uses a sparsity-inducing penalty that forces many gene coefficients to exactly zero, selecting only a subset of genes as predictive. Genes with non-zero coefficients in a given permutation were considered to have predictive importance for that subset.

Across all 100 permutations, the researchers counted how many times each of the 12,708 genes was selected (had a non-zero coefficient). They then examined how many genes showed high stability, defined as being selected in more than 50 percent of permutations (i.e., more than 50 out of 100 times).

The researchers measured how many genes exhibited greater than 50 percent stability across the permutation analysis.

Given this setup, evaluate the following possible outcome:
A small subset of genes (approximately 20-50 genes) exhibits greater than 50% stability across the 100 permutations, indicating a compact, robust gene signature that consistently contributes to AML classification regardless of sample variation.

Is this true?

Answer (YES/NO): NO